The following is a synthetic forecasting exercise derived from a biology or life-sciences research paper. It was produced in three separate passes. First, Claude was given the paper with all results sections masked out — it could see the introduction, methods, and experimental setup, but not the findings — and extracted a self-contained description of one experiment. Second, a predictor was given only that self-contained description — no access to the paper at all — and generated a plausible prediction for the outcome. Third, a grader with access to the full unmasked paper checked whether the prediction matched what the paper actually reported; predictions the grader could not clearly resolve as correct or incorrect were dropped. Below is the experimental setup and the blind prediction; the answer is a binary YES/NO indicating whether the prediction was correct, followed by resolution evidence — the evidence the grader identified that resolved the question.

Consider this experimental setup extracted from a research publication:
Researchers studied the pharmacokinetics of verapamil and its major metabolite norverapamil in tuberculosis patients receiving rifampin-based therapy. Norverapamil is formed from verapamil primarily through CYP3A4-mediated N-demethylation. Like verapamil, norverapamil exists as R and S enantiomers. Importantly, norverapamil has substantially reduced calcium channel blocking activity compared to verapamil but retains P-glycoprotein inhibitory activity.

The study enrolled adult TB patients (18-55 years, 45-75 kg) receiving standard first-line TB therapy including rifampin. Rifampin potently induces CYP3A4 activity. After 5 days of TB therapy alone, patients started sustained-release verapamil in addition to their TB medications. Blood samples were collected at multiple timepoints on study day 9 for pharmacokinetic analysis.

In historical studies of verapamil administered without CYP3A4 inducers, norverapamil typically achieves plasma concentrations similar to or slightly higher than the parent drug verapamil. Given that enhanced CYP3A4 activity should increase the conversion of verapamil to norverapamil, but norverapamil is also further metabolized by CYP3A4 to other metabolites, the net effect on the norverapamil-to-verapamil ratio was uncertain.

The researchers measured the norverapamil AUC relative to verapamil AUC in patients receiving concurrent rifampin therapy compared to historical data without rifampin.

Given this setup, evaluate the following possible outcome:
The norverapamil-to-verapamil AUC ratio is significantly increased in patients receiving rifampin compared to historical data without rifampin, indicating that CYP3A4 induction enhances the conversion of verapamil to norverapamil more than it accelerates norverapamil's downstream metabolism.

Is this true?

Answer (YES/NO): YES